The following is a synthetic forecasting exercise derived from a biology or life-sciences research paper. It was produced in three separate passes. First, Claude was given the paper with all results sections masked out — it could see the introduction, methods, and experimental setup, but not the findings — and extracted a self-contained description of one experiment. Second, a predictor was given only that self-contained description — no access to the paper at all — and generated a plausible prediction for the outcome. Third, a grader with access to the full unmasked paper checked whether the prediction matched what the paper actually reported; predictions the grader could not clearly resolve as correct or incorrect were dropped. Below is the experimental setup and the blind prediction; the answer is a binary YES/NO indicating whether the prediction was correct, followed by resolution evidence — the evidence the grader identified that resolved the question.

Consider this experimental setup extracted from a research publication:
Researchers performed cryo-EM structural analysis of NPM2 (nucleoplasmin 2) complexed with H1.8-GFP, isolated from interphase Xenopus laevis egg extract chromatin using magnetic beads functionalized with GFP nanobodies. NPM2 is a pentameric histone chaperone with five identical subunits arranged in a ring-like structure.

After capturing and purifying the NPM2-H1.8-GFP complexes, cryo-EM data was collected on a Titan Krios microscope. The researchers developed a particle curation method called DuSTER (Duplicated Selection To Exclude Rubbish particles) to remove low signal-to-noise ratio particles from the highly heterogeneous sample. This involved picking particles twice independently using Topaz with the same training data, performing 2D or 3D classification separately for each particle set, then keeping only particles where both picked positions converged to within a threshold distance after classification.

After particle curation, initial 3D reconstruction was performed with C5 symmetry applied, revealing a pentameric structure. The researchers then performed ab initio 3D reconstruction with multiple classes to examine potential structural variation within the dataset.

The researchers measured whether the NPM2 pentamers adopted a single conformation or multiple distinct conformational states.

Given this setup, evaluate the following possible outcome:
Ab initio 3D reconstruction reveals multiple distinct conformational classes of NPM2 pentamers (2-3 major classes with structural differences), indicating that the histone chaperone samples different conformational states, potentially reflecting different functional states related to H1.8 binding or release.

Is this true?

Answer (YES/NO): YES